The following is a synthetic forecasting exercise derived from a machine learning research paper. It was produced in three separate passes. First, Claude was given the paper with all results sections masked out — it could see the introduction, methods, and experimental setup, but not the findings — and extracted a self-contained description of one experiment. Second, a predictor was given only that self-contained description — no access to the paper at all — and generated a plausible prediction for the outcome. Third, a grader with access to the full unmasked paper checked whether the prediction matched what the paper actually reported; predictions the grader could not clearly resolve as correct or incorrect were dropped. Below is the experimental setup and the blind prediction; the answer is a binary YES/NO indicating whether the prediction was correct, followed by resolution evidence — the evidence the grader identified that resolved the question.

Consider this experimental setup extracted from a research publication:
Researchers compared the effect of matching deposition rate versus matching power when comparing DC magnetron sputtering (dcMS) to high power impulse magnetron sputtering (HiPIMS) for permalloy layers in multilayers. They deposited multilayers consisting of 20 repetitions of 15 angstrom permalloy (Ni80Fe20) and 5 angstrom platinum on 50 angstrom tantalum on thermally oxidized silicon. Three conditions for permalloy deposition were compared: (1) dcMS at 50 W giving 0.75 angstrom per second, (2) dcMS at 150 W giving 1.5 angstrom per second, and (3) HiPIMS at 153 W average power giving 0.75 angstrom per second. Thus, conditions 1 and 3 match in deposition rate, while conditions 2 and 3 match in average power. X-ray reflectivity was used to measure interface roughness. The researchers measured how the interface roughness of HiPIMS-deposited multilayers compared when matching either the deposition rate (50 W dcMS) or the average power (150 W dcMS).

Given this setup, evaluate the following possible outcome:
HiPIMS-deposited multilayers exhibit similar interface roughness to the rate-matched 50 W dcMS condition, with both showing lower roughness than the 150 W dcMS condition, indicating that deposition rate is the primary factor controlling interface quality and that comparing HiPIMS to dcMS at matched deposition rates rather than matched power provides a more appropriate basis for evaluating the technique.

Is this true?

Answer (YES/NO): NO